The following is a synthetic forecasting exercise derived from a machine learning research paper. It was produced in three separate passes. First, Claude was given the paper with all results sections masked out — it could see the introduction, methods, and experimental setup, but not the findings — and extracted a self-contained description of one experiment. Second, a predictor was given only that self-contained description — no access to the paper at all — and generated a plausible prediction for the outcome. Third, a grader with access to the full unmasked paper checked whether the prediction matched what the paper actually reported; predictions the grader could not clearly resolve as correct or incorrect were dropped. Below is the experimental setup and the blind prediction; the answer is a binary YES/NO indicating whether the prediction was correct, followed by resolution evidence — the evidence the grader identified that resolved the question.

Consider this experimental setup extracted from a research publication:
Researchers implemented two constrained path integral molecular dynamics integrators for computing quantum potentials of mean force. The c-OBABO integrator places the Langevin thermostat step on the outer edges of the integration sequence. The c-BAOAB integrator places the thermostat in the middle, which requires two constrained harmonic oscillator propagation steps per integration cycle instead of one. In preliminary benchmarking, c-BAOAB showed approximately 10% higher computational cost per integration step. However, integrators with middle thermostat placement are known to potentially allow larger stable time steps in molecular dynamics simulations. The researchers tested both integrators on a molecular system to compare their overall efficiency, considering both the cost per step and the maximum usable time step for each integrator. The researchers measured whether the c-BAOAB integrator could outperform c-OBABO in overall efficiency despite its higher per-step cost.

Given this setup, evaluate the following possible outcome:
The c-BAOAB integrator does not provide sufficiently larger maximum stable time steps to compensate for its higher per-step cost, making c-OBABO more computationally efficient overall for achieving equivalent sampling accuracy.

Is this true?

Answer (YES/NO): NO